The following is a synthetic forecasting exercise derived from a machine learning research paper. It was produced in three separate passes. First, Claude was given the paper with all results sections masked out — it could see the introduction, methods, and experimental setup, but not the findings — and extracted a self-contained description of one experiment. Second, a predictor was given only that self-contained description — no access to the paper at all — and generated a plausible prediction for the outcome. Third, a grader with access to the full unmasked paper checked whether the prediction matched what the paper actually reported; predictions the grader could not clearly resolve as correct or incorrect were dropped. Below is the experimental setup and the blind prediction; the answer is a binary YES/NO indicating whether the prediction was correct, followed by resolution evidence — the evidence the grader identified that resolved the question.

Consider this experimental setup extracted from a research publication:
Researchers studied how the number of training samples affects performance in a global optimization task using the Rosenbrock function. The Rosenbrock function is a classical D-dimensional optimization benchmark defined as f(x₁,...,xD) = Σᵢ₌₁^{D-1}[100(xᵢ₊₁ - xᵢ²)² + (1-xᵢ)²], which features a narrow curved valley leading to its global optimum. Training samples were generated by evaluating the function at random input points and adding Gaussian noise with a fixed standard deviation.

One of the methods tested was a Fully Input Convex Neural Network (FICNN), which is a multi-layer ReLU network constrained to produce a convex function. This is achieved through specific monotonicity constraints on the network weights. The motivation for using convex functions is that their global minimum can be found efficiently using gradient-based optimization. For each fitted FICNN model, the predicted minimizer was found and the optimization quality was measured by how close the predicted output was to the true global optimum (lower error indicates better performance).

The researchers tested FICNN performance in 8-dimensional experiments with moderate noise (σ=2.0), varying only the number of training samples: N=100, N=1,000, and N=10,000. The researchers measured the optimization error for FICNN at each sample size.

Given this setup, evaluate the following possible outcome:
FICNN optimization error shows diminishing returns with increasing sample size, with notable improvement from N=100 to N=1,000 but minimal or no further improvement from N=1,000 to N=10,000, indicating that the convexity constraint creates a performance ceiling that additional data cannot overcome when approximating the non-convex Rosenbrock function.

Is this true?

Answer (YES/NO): NO